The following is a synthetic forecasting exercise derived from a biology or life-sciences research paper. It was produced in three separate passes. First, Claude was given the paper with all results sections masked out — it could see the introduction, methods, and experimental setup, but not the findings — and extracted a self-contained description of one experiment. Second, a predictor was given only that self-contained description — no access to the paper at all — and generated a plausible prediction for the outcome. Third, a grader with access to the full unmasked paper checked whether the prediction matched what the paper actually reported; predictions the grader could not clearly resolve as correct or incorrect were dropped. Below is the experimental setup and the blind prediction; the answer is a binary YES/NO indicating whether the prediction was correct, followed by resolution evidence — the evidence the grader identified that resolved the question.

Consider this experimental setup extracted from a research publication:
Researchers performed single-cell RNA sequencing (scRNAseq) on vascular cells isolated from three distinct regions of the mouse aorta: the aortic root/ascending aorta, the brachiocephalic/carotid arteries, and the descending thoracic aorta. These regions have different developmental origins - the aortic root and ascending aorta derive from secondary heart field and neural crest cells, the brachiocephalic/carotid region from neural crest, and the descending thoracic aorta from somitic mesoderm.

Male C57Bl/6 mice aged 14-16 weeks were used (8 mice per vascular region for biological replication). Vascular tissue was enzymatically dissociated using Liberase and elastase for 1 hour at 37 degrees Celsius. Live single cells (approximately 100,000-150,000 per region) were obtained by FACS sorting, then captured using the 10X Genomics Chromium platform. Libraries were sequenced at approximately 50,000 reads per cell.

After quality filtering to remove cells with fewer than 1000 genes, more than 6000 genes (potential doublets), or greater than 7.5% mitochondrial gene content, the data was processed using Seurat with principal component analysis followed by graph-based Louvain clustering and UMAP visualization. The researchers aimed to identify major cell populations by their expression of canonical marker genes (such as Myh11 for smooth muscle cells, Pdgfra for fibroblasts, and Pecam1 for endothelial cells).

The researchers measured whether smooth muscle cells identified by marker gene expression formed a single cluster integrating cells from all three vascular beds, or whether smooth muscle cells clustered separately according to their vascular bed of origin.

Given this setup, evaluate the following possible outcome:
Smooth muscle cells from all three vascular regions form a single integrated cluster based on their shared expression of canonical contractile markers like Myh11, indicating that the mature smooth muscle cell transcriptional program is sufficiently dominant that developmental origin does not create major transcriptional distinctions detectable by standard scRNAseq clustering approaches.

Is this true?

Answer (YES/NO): NO